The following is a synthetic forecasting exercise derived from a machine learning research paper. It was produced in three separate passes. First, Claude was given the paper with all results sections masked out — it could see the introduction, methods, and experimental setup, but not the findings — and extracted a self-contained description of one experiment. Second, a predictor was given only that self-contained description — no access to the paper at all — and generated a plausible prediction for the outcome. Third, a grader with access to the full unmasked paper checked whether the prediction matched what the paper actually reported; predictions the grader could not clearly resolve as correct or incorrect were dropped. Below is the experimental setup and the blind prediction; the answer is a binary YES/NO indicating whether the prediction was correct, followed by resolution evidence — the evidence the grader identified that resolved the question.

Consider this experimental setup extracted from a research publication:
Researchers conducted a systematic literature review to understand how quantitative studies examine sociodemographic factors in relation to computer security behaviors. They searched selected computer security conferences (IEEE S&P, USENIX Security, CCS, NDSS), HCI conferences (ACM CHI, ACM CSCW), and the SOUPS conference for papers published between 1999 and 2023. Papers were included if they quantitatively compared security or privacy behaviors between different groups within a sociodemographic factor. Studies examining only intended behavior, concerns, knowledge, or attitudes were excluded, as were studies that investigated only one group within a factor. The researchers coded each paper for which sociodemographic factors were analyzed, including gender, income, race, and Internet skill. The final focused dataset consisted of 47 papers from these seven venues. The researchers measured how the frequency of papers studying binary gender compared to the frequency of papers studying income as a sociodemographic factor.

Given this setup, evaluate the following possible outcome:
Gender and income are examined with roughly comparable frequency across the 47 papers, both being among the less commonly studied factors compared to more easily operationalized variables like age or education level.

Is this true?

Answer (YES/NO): NO